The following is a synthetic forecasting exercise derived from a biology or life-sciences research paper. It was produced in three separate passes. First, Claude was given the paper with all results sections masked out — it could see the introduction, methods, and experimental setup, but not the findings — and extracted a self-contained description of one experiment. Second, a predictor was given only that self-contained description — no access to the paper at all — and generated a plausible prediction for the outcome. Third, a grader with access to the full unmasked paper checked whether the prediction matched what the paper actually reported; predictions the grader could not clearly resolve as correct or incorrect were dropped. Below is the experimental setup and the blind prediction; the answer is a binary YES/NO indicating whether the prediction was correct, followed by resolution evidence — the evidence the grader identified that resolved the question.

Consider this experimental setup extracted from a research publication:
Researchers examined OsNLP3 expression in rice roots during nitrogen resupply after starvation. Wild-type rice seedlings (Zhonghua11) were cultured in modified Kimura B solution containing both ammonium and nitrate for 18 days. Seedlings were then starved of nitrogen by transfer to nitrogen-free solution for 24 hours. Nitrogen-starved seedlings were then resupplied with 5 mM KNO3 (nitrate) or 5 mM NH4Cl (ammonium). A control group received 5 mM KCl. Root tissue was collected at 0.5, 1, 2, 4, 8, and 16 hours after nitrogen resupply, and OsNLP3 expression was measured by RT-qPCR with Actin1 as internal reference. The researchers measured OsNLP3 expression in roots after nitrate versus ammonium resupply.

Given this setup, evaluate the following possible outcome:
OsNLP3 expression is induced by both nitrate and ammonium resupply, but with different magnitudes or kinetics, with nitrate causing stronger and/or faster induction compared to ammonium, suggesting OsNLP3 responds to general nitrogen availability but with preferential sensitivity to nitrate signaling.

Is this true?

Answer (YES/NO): NO